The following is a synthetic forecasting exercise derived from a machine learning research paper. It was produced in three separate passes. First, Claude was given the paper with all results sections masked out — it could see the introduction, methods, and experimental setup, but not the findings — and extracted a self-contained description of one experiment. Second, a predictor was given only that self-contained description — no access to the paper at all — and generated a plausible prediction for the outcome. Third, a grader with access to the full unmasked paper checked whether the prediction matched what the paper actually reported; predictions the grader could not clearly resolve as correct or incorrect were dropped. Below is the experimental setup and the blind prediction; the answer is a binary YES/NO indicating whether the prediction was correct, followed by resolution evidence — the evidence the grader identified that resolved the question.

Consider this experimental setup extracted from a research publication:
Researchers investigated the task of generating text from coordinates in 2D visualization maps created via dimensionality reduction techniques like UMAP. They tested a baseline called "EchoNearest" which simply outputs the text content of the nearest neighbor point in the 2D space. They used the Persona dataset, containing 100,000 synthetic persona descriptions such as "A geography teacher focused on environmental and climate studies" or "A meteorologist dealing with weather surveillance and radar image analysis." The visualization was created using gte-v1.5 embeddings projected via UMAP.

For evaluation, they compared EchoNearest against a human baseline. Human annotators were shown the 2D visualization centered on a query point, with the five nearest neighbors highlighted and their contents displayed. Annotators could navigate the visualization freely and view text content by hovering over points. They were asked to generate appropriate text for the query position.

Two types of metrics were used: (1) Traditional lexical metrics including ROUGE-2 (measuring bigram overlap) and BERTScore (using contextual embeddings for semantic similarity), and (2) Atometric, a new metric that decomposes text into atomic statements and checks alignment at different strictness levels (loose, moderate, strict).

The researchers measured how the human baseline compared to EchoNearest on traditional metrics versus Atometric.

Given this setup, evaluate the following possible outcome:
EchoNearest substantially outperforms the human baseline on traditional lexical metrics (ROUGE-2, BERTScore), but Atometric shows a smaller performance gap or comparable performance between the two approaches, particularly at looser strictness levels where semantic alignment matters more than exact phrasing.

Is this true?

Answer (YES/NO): NO